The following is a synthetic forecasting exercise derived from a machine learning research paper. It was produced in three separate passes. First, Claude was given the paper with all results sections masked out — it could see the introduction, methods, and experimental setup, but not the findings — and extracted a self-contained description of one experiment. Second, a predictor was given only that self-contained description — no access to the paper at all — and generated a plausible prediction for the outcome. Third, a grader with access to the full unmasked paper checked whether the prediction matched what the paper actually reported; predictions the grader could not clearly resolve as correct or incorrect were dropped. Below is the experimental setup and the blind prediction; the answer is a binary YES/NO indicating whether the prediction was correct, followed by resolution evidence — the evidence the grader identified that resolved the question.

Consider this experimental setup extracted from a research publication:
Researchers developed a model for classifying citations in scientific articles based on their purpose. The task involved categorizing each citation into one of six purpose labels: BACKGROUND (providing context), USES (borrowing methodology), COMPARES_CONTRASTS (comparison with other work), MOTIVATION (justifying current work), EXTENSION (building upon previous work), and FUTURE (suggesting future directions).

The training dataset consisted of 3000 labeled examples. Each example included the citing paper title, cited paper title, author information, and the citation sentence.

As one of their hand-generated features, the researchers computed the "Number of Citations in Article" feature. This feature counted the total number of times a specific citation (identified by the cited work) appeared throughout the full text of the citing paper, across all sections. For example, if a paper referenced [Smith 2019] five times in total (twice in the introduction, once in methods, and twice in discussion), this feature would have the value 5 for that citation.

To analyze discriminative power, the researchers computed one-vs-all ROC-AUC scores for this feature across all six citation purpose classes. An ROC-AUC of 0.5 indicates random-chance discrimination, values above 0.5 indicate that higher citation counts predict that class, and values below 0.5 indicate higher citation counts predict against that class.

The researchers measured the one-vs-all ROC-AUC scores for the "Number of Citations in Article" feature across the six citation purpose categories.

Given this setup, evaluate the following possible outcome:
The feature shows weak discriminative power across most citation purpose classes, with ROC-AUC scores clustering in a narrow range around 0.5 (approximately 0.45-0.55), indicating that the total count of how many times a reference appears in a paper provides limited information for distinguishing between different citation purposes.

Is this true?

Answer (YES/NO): NO